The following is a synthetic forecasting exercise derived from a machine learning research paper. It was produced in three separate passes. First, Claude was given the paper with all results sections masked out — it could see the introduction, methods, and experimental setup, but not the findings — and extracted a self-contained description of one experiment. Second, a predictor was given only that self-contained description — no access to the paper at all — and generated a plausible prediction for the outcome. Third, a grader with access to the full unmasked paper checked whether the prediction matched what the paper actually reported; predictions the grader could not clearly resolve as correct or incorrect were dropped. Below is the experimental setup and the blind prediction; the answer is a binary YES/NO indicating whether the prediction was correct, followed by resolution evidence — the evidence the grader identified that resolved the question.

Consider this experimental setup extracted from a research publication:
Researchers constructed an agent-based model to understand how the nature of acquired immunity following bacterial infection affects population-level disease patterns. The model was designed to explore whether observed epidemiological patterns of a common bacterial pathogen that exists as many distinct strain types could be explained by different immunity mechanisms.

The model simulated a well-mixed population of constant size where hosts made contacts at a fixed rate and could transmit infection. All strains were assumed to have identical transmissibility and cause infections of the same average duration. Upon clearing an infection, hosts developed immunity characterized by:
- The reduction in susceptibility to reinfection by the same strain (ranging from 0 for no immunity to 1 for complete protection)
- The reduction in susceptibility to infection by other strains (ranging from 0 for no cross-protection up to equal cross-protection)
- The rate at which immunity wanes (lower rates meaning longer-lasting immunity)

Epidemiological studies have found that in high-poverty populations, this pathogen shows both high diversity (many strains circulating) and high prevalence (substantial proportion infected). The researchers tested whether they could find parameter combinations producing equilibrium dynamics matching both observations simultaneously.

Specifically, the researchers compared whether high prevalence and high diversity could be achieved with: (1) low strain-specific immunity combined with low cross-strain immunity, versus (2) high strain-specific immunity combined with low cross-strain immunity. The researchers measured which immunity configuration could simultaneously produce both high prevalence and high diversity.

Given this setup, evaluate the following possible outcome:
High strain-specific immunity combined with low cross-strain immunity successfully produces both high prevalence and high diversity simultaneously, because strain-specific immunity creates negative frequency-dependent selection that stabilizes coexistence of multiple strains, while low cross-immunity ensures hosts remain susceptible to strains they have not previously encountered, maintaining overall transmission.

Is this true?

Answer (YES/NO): NO